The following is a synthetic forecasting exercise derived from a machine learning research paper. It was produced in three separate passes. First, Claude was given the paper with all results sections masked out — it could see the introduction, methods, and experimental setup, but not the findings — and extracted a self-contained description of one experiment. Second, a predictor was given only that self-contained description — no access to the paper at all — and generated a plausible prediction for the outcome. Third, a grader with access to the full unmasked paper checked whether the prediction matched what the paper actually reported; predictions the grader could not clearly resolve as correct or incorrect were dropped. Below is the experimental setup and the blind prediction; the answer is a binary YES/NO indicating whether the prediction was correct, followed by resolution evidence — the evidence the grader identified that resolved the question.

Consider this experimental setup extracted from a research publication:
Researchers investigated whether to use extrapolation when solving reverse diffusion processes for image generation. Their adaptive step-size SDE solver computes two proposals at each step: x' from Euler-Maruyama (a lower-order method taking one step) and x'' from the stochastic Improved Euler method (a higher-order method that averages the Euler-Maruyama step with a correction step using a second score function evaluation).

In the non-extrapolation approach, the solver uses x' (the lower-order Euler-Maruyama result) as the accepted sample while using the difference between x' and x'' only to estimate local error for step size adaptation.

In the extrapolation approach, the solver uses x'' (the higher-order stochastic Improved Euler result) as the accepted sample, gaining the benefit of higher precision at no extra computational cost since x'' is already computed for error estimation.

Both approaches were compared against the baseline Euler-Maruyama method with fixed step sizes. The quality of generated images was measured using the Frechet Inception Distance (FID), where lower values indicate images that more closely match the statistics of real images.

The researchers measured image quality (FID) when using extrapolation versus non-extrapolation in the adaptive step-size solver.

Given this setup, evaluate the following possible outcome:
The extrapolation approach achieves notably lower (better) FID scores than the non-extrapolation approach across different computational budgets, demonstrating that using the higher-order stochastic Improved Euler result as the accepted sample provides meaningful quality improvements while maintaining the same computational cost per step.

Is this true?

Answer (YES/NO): YES